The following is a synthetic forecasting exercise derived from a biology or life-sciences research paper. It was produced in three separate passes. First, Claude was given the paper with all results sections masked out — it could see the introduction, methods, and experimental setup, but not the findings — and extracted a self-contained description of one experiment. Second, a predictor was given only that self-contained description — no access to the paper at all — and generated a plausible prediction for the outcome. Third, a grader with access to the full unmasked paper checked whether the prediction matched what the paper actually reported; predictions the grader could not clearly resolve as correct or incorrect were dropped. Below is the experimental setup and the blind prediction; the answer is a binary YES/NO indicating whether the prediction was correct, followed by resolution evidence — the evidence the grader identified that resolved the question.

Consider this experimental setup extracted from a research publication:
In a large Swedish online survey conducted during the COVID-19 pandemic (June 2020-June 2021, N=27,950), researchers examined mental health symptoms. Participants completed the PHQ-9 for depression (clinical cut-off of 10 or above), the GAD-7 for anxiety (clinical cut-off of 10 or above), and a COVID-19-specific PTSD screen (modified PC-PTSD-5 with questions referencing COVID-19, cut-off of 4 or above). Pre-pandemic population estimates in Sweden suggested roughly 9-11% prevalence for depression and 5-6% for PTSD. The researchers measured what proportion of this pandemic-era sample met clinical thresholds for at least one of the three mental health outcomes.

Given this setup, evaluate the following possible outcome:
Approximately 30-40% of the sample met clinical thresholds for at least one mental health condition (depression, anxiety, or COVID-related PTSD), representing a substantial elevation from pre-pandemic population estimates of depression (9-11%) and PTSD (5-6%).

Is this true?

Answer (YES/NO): NO